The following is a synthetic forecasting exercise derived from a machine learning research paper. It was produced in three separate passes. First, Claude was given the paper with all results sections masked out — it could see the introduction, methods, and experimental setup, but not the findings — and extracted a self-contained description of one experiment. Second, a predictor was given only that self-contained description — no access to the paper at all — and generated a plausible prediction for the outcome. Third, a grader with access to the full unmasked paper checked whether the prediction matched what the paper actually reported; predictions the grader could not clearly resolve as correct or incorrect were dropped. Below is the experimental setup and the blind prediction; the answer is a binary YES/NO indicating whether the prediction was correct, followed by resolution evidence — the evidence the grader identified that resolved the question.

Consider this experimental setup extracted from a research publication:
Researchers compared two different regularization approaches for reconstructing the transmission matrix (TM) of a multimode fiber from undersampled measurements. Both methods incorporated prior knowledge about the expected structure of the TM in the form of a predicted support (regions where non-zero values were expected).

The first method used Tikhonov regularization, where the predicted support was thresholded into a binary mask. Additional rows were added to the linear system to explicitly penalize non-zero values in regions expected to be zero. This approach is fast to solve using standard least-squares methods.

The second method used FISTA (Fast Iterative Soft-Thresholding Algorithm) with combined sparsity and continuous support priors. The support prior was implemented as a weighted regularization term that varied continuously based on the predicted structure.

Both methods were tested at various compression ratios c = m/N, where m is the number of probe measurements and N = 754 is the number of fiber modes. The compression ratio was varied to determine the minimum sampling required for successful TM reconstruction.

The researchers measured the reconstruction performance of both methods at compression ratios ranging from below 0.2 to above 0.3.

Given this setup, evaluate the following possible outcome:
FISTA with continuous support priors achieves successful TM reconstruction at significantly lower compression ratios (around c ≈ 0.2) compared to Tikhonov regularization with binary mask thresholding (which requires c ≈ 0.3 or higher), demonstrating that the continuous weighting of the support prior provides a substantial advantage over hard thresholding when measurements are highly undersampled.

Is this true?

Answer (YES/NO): NO